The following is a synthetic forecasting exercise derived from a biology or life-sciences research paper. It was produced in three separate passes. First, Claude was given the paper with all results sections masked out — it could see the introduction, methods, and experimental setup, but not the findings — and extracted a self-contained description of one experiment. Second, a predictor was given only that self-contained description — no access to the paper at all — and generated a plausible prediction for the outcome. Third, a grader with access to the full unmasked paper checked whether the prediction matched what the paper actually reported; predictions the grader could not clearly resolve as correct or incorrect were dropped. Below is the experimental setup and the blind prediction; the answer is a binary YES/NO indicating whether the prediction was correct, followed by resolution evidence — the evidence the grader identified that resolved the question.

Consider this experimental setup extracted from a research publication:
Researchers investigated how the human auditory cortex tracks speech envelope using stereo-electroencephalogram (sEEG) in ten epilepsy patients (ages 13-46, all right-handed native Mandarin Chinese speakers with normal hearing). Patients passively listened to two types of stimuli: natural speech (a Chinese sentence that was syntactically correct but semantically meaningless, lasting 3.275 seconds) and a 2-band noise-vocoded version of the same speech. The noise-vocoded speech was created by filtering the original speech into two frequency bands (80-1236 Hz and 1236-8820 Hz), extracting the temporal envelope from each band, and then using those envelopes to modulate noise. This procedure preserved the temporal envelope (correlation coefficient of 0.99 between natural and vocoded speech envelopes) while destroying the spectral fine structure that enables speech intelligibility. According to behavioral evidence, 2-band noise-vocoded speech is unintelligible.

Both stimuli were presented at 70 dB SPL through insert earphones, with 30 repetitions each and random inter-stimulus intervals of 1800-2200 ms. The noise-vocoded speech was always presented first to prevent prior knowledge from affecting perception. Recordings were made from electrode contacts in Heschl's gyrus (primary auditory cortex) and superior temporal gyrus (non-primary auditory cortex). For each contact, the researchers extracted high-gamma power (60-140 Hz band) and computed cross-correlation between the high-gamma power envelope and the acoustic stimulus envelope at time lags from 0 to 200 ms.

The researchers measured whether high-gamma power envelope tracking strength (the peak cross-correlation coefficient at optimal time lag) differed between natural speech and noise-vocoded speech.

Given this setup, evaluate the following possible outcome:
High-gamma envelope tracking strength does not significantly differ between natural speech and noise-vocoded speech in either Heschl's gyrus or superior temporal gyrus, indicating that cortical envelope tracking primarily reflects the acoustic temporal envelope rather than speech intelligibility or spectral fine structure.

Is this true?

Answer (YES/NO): NO